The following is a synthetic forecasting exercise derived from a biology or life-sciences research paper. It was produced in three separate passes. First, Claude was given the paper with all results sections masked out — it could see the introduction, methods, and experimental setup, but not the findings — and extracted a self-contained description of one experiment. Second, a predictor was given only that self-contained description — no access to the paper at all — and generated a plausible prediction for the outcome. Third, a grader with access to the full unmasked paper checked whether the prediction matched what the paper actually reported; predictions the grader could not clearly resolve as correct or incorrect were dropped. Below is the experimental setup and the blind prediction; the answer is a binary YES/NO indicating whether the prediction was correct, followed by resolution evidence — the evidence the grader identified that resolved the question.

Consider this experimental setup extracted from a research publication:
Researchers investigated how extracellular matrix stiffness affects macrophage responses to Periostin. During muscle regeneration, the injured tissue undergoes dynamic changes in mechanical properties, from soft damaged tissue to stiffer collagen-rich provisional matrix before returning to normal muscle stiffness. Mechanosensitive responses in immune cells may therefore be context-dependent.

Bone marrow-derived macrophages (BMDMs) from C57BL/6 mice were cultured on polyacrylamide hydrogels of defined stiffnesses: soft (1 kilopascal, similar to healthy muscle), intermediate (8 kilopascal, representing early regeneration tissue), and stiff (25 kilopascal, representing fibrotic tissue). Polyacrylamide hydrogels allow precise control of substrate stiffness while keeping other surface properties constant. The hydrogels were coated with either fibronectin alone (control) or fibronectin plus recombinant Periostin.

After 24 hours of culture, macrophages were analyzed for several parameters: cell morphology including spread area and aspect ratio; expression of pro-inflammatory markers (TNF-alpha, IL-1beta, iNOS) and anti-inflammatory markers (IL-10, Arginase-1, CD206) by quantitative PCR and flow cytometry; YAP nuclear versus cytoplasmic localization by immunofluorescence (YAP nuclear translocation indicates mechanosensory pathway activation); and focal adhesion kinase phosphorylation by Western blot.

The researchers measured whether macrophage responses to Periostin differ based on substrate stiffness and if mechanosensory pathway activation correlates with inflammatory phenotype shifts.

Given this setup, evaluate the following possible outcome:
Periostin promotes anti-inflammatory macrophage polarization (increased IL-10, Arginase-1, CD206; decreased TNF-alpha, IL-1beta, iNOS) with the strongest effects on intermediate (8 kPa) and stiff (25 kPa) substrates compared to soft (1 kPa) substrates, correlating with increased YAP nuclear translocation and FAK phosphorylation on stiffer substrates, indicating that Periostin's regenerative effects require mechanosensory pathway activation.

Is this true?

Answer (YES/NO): NO